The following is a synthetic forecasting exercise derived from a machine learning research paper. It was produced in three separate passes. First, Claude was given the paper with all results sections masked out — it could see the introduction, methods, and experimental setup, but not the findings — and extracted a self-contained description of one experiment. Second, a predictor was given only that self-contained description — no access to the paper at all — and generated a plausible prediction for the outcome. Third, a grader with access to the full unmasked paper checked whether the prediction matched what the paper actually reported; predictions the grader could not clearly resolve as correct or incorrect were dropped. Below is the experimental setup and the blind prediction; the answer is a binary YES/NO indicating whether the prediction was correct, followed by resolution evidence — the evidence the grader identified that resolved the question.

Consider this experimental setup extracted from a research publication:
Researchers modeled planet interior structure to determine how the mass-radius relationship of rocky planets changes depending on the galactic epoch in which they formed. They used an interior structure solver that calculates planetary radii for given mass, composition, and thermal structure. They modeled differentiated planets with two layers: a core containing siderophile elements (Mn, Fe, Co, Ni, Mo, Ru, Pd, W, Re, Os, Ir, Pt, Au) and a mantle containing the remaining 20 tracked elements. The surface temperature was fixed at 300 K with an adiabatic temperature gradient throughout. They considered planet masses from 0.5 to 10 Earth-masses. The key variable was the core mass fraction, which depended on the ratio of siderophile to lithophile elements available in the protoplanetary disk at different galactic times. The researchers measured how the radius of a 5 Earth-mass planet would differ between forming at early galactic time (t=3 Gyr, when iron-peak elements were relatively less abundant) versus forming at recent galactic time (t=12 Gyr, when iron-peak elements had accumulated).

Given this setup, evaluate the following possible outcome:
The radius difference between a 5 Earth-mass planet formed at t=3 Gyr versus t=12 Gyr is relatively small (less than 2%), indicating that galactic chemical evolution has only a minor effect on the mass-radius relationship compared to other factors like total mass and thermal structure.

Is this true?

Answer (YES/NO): YES